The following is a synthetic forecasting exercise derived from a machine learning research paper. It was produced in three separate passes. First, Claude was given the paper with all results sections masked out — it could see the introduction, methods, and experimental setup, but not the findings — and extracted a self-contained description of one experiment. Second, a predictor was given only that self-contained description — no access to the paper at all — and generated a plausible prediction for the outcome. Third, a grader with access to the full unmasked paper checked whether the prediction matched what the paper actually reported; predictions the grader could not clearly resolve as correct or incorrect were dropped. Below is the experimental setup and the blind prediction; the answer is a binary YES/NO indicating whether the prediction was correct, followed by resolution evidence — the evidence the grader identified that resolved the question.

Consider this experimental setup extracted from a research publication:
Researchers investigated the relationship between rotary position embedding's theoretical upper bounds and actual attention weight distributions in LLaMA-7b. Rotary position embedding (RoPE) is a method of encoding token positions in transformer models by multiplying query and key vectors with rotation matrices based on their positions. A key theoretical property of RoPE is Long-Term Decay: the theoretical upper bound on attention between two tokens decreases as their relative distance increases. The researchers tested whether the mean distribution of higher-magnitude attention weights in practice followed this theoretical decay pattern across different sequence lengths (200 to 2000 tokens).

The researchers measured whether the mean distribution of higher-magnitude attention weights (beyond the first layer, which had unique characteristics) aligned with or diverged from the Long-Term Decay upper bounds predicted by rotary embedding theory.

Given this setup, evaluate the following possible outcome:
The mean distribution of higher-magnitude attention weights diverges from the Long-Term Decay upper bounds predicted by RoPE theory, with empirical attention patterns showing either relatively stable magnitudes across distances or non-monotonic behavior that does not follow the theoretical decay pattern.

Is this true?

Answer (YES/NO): NO